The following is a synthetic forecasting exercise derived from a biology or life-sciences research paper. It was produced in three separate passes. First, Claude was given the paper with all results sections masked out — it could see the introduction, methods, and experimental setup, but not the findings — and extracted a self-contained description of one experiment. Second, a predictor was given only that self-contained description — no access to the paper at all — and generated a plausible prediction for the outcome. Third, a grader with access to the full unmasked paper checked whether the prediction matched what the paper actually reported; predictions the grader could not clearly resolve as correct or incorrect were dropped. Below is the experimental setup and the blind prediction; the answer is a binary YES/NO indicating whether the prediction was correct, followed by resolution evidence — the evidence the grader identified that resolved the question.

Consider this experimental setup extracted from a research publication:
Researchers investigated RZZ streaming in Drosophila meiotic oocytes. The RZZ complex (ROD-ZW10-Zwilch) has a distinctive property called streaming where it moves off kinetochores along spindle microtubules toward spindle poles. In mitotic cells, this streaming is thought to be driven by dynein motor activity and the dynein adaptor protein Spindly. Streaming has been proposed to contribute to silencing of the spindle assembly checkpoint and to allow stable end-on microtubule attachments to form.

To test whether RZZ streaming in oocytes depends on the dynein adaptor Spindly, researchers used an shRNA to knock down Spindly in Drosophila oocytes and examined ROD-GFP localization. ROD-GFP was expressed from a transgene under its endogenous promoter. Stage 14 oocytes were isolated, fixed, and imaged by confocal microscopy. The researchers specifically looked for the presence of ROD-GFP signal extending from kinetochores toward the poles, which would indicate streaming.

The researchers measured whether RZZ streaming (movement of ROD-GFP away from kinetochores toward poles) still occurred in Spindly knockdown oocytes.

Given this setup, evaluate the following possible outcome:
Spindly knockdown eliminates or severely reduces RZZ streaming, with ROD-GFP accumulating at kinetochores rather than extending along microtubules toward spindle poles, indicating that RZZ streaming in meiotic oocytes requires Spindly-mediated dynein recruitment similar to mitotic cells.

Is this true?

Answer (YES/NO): NO